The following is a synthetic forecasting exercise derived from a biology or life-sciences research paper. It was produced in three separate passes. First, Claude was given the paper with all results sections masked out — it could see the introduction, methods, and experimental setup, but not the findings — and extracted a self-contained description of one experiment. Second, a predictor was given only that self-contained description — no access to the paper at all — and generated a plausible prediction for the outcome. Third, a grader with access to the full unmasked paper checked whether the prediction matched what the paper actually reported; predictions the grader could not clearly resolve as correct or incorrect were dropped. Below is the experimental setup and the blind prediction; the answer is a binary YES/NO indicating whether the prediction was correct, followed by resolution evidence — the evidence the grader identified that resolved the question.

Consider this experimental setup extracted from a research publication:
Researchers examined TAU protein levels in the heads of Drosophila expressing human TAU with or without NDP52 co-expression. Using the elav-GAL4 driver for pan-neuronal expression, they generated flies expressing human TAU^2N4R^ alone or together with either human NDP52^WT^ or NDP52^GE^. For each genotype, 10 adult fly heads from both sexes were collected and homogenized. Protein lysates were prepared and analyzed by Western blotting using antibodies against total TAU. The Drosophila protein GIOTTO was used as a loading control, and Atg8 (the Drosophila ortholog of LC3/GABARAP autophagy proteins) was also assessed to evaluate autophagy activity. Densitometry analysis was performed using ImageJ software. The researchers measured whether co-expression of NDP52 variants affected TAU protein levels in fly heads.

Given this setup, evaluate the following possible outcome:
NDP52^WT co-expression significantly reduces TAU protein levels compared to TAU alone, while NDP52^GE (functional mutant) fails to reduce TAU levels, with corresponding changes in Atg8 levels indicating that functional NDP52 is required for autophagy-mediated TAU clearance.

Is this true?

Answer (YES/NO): NO